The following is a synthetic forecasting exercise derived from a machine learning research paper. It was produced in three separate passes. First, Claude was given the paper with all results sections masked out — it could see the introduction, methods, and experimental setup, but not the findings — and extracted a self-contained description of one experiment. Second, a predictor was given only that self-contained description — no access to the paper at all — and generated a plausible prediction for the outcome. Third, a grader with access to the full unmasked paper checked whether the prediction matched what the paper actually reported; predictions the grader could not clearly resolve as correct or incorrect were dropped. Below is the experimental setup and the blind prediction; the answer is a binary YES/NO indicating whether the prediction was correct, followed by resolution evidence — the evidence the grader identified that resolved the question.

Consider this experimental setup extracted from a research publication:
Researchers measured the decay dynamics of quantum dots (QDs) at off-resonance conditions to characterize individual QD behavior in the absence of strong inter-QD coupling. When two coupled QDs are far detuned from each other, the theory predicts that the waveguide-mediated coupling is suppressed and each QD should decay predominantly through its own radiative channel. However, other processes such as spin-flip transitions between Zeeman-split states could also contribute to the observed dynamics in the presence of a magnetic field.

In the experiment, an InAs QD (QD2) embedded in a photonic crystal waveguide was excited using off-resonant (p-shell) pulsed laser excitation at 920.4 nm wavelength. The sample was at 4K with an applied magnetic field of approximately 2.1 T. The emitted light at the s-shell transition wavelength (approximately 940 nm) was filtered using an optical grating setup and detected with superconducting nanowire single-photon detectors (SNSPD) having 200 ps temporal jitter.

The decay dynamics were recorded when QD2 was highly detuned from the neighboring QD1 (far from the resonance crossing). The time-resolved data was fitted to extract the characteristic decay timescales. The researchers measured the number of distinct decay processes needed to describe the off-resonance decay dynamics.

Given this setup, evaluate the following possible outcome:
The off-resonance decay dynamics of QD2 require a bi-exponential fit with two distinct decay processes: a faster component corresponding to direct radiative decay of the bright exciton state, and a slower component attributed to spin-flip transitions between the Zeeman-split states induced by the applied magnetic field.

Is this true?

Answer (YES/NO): YES